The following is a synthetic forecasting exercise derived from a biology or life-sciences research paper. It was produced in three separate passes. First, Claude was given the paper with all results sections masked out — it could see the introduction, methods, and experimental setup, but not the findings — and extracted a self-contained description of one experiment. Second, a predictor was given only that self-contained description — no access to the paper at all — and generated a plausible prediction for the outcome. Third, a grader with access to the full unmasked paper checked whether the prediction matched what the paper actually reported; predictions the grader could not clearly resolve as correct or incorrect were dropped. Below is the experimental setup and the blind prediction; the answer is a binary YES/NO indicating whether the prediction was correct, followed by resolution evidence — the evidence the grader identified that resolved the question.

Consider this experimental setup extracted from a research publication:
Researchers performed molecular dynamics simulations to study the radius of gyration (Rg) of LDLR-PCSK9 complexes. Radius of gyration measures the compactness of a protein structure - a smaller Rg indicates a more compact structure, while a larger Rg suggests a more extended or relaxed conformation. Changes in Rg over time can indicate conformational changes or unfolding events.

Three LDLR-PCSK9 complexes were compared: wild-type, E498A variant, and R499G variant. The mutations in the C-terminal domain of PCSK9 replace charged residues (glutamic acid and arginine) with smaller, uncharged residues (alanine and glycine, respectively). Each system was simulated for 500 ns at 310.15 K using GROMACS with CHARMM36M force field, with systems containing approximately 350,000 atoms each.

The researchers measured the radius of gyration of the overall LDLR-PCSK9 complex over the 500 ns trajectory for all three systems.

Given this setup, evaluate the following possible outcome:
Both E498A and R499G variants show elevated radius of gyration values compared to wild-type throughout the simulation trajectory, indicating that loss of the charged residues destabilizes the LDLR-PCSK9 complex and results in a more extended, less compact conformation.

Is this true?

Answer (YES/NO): NO